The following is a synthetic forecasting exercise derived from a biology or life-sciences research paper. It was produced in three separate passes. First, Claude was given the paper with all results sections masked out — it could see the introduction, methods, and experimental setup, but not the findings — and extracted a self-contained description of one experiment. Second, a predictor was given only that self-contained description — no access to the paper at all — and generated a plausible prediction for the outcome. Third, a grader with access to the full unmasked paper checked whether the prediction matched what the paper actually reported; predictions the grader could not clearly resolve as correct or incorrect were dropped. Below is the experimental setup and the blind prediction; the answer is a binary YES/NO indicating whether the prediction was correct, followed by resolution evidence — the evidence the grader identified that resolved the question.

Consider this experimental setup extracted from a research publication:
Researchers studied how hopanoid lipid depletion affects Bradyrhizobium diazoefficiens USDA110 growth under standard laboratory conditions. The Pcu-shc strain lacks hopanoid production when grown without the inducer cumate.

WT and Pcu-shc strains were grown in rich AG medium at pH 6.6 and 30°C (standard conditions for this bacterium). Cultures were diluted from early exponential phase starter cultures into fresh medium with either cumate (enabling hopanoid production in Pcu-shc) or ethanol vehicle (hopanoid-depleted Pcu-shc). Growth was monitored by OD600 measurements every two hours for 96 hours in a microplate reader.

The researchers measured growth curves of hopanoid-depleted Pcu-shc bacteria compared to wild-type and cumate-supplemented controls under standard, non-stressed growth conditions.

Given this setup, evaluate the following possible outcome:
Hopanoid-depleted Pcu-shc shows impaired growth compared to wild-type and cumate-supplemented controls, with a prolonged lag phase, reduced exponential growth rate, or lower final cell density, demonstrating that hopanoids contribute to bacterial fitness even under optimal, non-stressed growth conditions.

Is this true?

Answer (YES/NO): YES